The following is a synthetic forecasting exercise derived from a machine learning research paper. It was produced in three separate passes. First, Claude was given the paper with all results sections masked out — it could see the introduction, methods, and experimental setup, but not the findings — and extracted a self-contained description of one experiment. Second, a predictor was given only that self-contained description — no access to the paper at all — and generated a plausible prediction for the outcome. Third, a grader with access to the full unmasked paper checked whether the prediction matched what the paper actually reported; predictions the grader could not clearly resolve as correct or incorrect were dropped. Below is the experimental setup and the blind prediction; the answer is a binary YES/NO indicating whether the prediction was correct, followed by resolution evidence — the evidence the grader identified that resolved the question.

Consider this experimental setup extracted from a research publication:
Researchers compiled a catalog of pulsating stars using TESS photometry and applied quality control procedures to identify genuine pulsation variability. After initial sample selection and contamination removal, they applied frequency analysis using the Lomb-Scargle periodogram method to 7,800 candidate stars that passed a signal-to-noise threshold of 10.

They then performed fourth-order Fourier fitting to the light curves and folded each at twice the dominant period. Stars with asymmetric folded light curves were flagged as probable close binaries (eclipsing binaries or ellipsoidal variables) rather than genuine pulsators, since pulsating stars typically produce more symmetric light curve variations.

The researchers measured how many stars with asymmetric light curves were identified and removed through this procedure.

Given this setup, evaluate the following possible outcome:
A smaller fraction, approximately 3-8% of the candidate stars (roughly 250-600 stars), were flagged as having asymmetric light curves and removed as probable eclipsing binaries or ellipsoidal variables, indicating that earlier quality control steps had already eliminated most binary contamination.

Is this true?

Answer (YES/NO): NO